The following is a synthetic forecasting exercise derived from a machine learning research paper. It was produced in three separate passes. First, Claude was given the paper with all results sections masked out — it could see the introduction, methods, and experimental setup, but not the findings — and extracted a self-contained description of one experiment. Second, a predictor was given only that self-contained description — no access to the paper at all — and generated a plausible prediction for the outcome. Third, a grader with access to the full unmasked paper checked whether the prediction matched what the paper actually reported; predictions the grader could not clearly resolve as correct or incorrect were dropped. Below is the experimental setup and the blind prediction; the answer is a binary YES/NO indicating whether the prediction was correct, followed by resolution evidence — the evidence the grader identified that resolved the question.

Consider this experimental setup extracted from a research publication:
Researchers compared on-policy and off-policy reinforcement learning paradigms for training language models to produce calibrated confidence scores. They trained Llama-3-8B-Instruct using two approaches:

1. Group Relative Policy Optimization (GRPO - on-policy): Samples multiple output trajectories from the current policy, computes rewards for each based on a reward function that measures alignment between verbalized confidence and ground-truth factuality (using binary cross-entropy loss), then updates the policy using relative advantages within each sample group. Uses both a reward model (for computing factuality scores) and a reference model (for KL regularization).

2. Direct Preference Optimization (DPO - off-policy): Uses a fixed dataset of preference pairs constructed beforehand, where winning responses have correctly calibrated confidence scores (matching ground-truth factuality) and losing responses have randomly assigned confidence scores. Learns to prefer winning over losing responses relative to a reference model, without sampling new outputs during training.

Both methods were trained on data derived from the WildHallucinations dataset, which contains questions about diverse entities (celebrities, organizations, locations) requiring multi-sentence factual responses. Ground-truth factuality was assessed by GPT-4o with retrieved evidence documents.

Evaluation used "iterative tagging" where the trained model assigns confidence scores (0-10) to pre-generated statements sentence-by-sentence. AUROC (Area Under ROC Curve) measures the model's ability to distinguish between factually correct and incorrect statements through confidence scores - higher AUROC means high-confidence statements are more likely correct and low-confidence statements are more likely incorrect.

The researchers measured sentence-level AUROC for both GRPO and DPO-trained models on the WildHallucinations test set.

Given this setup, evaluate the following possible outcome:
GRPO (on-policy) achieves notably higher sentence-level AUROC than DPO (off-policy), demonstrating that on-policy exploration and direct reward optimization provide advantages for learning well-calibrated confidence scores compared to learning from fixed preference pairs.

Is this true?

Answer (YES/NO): NO